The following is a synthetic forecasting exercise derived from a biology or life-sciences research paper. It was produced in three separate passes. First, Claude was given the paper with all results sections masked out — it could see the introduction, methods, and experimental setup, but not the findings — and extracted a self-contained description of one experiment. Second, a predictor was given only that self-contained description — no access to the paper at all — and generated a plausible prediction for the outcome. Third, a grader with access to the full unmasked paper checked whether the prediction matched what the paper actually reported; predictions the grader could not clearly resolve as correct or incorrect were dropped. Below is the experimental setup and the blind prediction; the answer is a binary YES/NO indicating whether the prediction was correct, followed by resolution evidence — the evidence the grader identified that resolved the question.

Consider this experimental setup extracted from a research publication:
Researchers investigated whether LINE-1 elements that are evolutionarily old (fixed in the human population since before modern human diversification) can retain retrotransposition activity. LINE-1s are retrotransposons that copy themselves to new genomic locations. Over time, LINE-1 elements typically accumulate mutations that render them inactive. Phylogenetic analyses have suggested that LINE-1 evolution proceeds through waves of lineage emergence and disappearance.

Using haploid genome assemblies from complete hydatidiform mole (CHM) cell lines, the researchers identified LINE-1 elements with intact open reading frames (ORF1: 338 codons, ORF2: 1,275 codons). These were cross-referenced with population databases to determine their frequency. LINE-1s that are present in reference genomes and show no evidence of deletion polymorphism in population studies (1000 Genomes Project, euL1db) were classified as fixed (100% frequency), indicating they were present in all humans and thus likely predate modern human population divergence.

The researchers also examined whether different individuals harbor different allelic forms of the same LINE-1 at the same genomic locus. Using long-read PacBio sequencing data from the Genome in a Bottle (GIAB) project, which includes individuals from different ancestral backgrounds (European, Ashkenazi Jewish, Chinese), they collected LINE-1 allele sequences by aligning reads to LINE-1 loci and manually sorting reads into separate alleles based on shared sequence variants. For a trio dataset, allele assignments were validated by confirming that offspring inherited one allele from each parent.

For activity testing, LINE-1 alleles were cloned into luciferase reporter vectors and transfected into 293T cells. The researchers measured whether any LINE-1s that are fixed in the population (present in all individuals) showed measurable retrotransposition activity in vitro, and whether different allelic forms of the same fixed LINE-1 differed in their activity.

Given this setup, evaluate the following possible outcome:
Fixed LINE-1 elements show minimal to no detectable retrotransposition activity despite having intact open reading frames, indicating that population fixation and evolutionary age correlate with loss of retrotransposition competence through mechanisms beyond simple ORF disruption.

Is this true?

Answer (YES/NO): NO